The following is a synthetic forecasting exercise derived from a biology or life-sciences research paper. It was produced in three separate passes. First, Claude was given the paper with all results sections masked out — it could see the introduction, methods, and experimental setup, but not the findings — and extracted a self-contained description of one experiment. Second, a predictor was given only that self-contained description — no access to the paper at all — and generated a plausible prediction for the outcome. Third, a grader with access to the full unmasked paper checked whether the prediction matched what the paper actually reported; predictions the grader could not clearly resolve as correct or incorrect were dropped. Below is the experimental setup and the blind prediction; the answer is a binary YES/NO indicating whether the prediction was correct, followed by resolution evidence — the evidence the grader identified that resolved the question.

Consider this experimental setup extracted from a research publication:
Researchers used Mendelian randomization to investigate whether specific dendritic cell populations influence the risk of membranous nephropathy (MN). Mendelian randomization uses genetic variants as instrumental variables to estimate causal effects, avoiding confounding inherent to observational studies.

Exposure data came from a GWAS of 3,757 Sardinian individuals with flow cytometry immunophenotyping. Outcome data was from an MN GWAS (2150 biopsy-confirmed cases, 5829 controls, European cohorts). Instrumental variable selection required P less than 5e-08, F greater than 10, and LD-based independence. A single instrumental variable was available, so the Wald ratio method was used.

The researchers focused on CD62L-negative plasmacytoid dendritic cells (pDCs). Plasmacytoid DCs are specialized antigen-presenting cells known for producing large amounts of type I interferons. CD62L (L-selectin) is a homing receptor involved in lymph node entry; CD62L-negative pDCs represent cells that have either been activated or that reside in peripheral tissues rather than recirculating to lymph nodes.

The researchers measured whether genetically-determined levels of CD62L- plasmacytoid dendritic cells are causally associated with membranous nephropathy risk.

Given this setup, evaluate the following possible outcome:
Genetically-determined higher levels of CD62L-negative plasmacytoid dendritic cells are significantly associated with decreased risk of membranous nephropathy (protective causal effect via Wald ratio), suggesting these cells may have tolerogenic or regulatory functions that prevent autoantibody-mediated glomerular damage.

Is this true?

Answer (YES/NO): NO